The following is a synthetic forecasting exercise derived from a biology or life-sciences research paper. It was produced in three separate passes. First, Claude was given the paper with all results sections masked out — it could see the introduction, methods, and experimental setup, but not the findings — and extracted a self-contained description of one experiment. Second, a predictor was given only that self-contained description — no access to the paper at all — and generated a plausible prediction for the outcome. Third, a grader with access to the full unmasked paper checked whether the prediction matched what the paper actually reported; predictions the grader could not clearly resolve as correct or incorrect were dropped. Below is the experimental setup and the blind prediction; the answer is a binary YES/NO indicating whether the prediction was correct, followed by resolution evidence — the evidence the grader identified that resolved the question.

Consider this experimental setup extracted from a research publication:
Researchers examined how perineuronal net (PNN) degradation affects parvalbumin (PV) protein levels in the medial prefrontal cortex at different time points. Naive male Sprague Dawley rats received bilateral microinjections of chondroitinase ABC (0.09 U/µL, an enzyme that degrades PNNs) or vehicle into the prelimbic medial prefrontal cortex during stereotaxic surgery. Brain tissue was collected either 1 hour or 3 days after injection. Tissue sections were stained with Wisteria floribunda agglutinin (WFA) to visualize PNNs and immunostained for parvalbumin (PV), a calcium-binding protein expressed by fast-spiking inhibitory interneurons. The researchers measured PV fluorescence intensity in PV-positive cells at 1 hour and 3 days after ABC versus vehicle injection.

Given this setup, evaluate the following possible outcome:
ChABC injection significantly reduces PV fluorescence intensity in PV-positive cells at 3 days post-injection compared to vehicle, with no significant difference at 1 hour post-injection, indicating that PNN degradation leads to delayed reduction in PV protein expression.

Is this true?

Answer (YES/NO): NO